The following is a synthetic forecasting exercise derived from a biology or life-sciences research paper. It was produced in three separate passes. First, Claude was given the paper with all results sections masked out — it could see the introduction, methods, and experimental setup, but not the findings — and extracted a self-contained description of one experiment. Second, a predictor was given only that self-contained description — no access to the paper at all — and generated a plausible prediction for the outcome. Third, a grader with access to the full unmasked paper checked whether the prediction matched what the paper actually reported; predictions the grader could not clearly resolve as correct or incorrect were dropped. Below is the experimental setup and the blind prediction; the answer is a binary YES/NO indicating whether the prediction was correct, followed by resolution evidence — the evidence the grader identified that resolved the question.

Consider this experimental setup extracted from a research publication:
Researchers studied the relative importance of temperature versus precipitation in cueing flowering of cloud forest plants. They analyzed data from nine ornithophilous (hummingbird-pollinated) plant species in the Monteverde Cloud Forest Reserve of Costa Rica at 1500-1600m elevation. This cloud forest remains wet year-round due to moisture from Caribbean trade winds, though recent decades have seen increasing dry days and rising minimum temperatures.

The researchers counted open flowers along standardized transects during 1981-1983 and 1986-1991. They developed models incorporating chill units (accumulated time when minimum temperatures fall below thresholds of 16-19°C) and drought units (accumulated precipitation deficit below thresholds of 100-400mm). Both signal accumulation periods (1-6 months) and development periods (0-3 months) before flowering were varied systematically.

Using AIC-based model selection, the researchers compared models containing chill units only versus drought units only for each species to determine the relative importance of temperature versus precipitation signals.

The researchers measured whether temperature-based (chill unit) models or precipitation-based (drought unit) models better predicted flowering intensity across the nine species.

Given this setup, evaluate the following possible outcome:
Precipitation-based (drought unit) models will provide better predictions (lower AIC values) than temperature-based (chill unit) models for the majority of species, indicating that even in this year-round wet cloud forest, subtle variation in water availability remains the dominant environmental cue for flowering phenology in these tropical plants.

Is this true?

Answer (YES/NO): YES